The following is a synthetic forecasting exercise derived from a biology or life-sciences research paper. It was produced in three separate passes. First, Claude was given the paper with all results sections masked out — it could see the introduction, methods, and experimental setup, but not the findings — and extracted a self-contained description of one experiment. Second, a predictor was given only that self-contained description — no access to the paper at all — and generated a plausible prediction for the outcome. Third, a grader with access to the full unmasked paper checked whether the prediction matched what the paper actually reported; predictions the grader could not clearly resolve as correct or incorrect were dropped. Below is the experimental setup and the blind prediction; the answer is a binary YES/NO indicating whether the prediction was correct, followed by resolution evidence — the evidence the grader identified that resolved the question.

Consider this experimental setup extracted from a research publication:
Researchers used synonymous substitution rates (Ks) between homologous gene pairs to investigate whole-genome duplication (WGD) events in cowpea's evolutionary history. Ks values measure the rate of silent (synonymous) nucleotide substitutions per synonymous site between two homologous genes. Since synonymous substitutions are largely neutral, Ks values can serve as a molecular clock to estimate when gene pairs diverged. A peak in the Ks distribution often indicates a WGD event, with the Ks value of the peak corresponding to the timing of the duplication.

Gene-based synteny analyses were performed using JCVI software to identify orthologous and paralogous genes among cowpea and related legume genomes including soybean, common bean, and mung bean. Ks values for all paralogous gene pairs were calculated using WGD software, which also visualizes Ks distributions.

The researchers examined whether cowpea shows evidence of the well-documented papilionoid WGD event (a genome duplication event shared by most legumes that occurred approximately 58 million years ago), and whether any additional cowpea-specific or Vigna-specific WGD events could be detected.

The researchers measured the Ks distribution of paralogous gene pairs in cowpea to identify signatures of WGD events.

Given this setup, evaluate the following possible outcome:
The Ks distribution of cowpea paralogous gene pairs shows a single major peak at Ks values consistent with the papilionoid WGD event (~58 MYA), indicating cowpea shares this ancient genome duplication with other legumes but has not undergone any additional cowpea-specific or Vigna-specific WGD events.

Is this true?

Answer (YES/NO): YES